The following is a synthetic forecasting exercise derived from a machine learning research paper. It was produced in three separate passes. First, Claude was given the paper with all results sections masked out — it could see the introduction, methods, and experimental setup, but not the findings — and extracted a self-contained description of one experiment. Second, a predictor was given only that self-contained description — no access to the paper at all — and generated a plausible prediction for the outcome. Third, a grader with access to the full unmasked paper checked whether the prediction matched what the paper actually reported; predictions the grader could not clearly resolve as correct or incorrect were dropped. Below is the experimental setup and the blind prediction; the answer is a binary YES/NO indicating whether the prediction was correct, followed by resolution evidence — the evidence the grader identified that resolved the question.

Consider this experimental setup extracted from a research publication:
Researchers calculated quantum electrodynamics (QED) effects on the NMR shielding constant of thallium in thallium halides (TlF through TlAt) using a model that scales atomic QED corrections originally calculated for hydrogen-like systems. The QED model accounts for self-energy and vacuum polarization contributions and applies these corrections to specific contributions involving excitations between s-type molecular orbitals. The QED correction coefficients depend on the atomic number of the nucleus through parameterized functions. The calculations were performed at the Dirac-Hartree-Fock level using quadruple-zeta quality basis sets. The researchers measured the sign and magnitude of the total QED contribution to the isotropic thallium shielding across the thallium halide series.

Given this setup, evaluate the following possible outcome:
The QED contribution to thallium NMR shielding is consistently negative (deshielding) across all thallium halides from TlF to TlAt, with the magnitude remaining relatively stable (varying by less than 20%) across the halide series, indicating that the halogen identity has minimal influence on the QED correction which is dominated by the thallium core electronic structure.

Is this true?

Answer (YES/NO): YES